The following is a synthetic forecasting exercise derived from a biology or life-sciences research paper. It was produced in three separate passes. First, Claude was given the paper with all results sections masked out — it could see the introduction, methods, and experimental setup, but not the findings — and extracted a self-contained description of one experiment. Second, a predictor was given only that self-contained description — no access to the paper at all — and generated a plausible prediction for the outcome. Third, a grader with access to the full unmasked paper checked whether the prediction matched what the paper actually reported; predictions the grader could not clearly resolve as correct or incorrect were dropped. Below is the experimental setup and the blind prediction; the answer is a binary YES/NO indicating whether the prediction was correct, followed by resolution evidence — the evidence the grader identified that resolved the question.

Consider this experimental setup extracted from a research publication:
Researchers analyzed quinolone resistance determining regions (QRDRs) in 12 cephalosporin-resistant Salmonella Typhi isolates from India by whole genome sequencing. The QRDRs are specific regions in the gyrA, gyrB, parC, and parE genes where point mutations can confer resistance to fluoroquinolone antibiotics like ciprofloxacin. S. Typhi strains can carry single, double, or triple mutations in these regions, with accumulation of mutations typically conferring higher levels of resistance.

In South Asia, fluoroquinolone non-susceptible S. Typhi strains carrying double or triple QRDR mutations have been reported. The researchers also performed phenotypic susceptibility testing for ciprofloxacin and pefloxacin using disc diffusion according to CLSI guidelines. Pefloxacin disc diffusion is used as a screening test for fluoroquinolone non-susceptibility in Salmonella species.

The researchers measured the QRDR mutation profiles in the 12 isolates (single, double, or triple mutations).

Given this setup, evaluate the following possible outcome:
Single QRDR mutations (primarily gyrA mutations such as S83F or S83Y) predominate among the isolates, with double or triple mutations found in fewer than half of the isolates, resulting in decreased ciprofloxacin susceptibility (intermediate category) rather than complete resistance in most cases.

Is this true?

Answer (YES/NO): NO